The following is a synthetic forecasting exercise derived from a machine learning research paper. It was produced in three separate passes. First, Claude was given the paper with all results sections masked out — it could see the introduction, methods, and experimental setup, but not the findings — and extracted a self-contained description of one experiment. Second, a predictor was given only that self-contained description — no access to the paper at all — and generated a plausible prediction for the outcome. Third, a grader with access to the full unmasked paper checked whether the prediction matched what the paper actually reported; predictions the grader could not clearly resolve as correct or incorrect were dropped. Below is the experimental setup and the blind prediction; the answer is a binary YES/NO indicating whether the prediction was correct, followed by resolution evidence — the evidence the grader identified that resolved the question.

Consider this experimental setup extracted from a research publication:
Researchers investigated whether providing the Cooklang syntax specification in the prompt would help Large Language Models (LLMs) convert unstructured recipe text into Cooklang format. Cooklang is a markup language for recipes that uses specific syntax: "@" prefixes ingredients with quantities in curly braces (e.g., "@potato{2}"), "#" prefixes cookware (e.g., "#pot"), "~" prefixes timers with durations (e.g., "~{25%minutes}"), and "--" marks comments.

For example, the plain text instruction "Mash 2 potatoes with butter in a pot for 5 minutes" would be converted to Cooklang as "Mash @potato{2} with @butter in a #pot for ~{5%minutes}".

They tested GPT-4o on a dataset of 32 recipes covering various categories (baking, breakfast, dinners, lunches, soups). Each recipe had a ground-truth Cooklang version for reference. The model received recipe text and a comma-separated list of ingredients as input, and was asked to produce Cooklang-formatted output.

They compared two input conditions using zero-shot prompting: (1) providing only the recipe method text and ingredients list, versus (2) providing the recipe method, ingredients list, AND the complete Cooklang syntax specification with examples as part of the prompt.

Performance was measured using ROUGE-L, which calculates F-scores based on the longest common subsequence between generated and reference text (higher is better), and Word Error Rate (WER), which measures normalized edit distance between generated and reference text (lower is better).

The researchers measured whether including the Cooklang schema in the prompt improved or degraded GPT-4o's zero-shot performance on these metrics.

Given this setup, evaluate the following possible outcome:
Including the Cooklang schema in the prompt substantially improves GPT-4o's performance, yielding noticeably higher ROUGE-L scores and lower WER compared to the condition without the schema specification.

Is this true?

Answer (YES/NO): YES